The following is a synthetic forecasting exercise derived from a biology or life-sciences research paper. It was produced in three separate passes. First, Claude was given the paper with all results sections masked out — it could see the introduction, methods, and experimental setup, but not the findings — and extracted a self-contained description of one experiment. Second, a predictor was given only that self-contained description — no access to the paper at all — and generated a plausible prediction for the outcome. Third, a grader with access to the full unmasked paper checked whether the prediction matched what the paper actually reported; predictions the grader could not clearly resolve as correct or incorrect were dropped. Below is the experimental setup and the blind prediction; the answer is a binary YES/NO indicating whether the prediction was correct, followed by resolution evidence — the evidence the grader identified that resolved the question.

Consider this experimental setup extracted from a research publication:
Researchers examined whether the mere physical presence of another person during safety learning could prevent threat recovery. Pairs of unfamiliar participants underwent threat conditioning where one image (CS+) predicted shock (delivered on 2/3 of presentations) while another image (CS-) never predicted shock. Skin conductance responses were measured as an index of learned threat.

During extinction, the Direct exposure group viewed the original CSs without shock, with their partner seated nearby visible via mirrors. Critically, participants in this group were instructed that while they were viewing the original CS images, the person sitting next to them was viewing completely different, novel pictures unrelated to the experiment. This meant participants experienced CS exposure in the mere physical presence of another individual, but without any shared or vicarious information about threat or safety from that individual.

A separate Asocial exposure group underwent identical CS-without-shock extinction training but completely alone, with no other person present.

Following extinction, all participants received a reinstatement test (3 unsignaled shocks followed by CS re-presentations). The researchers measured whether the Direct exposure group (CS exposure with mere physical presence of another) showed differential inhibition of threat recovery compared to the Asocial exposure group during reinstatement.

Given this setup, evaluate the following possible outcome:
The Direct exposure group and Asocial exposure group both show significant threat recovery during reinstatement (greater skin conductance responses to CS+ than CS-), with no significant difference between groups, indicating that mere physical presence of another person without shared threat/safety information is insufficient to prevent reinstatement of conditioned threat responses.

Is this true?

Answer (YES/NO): NO